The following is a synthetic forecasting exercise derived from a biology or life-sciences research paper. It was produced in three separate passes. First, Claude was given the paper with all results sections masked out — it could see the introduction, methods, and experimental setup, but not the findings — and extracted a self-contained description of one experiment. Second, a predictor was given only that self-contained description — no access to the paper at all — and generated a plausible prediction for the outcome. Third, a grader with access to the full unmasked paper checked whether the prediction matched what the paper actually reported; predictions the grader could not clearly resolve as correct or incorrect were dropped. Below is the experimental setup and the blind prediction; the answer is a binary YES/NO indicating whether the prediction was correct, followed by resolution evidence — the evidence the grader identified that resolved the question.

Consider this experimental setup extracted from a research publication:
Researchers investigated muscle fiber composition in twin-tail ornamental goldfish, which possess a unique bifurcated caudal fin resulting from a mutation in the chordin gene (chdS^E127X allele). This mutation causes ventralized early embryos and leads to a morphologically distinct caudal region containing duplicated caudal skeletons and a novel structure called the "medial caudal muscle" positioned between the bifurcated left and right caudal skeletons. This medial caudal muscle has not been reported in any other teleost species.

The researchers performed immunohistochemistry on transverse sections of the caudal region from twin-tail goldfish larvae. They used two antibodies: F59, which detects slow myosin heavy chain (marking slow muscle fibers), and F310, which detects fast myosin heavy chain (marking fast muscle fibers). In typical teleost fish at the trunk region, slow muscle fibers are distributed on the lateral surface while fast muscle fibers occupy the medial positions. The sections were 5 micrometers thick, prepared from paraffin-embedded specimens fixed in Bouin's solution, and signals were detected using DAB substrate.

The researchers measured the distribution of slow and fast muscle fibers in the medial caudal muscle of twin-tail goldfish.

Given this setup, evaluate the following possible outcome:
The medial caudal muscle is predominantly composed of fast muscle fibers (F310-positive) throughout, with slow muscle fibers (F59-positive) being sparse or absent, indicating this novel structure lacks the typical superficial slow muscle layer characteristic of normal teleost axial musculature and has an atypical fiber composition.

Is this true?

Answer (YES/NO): NO